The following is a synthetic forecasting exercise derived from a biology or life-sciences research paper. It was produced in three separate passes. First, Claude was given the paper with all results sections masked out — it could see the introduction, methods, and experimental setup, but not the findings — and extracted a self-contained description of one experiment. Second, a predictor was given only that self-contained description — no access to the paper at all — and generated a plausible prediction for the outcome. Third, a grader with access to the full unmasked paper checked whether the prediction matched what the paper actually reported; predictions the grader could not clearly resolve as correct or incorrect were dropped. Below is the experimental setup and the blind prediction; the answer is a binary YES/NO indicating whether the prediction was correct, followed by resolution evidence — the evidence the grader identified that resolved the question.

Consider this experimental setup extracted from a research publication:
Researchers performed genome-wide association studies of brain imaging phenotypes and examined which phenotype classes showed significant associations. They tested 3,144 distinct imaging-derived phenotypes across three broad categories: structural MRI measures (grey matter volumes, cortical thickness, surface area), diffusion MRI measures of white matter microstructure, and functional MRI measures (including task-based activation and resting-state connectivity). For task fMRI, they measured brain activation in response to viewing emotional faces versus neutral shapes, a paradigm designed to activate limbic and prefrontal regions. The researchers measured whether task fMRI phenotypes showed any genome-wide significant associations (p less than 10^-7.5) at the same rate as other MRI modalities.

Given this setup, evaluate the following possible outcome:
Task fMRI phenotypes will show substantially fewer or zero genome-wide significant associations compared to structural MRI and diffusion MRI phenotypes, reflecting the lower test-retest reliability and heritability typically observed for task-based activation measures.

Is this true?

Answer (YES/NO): YES